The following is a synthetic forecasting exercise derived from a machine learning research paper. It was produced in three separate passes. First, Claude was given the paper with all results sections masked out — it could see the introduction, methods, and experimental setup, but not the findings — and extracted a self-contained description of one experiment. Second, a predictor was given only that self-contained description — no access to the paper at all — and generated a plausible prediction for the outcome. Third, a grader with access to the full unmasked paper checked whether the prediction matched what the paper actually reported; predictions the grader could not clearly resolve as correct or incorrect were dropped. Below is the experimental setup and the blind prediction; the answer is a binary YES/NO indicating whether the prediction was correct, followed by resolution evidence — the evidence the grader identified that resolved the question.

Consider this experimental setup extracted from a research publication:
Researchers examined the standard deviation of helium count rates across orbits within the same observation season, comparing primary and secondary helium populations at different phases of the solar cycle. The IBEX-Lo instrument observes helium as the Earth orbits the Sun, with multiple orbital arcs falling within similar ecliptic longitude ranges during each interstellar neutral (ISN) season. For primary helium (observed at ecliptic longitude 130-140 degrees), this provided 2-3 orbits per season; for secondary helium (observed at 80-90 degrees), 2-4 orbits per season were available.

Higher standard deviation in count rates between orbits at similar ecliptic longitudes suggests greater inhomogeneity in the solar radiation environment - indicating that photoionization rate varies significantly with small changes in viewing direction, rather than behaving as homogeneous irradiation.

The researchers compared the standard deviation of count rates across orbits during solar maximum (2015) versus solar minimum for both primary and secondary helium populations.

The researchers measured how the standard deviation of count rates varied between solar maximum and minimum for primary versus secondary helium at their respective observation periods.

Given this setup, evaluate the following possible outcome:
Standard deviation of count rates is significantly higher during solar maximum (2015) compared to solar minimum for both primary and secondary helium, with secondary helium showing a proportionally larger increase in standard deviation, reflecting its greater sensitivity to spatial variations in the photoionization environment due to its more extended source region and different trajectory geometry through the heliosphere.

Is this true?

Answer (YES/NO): NO